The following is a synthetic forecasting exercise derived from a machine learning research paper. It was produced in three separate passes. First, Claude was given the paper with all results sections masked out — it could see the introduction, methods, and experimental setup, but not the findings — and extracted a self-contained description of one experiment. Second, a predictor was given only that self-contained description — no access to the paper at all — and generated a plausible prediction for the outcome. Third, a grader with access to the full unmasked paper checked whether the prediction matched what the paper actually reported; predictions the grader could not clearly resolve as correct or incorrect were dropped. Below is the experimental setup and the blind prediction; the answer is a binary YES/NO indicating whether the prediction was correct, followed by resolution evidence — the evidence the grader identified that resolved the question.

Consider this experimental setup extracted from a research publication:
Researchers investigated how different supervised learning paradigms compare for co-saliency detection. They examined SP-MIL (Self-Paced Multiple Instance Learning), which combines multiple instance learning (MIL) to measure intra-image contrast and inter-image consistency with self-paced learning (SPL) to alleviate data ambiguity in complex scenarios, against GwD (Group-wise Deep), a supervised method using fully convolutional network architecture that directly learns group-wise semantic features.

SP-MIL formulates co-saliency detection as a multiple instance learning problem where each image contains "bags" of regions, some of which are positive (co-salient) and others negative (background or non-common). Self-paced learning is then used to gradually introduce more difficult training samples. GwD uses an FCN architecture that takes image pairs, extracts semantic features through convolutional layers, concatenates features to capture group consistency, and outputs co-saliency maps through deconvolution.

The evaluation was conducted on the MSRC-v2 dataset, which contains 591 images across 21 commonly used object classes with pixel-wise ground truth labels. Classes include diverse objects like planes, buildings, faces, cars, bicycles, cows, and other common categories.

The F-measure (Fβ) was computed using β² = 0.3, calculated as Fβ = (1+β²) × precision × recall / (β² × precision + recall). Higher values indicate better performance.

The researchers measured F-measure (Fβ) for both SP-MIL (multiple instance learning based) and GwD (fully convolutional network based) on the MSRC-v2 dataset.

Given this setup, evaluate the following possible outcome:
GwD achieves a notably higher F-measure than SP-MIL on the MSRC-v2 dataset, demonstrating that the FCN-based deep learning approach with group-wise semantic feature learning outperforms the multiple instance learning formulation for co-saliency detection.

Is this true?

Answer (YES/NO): NO